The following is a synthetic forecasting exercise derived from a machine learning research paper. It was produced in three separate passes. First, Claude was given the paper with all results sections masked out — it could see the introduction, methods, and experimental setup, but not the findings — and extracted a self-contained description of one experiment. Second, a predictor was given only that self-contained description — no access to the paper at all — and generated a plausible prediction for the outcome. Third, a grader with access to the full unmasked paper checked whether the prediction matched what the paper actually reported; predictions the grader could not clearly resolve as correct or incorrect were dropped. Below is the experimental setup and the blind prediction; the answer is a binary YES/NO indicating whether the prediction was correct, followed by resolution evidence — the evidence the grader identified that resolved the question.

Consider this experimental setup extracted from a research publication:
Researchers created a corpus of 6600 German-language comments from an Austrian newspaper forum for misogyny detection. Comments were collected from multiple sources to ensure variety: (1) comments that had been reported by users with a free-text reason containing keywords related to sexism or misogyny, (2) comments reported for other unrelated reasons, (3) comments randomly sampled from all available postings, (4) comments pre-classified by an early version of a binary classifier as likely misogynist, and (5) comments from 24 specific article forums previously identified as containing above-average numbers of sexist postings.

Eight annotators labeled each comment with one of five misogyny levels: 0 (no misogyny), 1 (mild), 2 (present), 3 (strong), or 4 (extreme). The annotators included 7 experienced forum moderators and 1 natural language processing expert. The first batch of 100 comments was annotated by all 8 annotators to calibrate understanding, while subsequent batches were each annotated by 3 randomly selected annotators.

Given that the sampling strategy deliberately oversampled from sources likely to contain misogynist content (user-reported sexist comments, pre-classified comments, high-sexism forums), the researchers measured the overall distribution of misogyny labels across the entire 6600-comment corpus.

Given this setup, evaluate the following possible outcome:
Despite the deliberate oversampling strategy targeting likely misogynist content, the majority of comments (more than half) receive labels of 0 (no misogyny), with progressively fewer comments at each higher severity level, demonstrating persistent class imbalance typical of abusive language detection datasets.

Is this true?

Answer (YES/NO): NO